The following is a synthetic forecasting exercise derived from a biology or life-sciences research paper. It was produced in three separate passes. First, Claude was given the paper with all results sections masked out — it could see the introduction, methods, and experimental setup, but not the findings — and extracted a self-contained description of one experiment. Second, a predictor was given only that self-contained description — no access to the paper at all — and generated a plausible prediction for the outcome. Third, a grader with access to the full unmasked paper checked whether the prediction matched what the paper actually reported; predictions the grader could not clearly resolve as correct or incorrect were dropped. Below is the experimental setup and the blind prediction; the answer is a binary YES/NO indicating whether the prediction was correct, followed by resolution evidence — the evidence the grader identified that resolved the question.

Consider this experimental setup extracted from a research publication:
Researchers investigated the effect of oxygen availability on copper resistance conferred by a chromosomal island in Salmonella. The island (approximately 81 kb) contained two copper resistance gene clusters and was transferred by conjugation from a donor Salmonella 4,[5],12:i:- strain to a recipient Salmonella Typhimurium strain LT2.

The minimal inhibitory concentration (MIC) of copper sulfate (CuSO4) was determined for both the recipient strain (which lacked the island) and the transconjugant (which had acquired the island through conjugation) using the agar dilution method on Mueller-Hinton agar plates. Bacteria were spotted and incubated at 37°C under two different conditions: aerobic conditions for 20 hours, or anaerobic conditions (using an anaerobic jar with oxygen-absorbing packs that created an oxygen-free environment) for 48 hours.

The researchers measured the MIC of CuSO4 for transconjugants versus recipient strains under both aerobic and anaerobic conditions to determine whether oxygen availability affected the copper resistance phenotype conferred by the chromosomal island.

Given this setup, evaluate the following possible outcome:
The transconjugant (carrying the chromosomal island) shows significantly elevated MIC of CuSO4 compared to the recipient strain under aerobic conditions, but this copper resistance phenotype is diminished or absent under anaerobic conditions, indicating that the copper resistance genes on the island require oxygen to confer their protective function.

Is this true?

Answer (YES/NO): NO